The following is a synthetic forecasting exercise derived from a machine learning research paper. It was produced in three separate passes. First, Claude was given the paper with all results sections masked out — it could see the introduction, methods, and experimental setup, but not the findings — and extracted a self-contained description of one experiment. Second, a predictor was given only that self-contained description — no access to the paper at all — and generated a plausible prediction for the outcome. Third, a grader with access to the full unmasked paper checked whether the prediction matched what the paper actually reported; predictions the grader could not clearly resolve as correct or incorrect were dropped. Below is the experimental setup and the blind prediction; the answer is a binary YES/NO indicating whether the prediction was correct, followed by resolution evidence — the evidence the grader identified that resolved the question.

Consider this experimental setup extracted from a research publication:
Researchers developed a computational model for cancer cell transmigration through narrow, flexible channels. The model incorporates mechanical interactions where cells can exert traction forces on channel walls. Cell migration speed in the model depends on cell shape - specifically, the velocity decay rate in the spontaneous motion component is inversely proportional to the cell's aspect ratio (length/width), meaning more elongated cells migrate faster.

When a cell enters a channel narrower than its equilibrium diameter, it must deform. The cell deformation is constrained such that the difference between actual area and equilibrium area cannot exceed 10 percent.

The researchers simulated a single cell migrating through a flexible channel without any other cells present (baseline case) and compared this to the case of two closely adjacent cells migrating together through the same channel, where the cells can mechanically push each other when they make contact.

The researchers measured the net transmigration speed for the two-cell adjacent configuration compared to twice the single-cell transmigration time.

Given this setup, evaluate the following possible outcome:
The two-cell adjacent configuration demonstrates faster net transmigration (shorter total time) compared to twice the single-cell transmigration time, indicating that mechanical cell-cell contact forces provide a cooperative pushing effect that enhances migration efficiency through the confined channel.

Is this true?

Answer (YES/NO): YES